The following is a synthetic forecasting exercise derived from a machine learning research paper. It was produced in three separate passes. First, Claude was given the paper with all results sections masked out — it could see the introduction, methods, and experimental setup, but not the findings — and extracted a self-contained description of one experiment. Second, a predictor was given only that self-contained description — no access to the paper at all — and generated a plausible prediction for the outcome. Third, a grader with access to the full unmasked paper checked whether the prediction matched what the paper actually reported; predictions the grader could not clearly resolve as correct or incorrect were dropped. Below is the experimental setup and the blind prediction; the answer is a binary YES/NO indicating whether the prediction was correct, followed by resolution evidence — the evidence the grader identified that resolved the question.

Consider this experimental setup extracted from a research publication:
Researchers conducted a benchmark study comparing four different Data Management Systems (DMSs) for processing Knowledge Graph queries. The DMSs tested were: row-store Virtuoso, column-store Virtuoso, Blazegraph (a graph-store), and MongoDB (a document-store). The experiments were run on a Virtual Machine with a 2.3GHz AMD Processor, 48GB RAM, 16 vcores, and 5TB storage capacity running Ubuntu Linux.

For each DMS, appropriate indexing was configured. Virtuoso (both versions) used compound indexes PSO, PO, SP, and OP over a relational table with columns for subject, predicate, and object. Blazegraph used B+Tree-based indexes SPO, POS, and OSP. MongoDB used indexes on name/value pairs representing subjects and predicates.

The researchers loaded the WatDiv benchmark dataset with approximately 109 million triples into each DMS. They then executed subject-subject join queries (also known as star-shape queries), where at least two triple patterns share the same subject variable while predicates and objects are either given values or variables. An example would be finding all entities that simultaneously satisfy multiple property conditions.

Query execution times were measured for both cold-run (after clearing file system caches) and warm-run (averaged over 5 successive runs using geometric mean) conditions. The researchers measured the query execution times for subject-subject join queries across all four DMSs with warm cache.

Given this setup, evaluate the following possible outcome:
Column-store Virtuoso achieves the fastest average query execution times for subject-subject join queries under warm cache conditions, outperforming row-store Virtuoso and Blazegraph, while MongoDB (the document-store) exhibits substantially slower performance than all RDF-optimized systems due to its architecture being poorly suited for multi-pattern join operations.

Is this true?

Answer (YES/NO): NO